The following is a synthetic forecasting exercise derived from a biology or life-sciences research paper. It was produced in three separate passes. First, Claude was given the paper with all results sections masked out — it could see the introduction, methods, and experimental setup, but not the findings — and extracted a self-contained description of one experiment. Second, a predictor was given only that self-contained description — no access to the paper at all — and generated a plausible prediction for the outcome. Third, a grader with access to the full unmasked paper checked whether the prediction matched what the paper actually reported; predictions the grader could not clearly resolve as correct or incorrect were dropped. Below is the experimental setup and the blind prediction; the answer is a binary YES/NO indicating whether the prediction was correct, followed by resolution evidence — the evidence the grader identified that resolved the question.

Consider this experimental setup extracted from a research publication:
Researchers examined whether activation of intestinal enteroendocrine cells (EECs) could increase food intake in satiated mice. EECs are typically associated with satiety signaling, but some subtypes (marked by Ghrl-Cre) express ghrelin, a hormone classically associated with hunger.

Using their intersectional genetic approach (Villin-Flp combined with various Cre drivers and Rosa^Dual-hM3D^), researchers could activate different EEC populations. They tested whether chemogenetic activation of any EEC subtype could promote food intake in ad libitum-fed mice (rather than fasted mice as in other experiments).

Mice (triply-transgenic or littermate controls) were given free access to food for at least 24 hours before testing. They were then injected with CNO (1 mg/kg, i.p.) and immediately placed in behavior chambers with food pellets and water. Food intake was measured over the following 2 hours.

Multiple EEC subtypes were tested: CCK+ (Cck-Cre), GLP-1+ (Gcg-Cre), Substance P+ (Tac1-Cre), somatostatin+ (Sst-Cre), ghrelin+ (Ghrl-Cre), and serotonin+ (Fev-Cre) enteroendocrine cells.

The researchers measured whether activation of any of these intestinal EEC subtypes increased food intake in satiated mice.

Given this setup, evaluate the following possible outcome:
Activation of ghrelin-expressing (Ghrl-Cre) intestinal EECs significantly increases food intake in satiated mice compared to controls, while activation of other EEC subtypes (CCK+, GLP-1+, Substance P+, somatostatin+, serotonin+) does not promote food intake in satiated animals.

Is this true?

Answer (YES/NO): NO